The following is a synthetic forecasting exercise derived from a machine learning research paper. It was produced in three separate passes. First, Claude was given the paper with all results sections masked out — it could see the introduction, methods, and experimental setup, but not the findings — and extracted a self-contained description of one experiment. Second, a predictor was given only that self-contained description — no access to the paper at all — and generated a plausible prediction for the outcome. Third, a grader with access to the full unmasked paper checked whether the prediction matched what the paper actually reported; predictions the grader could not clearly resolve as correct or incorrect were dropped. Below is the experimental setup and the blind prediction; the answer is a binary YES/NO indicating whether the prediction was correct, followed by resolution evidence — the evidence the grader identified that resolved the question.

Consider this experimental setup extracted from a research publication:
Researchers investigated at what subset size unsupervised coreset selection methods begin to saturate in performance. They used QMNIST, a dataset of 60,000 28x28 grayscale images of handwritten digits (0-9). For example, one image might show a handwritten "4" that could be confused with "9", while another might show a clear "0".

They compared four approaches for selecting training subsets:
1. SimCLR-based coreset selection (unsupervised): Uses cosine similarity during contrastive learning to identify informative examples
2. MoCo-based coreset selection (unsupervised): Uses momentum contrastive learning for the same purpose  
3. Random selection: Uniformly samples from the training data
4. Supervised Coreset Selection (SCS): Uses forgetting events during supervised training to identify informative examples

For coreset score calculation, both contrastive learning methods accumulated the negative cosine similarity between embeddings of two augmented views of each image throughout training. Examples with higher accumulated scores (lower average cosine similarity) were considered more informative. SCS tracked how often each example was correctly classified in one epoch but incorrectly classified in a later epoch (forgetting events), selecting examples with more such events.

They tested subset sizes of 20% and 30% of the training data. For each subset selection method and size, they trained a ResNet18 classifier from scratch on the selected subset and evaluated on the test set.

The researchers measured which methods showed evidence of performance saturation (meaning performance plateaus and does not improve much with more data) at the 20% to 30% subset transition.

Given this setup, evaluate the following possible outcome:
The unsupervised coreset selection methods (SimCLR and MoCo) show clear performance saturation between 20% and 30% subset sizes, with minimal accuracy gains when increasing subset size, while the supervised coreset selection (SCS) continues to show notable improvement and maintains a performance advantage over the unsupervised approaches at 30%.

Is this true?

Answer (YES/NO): NO